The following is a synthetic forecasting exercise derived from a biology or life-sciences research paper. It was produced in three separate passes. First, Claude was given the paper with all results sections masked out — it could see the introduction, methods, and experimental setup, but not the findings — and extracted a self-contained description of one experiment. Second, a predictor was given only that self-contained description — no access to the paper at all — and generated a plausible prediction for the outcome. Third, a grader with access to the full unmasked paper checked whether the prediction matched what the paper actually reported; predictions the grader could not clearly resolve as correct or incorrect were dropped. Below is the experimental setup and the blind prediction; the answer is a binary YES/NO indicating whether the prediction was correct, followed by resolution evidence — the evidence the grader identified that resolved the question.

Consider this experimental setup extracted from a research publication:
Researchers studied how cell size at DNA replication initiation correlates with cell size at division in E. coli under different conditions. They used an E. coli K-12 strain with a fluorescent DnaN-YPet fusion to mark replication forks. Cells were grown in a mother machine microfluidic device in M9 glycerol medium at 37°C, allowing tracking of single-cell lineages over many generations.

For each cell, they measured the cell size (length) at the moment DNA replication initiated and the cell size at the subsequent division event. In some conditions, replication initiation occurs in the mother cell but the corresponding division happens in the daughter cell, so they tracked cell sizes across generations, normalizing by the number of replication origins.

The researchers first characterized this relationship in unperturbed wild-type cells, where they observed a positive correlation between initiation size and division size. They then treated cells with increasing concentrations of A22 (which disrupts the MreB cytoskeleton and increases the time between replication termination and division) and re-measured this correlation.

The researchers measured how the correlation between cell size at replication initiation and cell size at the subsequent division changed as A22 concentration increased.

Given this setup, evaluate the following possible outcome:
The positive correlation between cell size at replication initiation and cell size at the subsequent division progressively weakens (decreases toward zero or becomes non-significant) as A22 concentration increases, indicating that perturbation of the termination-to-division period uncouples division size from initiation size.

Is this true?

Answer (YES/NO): YES